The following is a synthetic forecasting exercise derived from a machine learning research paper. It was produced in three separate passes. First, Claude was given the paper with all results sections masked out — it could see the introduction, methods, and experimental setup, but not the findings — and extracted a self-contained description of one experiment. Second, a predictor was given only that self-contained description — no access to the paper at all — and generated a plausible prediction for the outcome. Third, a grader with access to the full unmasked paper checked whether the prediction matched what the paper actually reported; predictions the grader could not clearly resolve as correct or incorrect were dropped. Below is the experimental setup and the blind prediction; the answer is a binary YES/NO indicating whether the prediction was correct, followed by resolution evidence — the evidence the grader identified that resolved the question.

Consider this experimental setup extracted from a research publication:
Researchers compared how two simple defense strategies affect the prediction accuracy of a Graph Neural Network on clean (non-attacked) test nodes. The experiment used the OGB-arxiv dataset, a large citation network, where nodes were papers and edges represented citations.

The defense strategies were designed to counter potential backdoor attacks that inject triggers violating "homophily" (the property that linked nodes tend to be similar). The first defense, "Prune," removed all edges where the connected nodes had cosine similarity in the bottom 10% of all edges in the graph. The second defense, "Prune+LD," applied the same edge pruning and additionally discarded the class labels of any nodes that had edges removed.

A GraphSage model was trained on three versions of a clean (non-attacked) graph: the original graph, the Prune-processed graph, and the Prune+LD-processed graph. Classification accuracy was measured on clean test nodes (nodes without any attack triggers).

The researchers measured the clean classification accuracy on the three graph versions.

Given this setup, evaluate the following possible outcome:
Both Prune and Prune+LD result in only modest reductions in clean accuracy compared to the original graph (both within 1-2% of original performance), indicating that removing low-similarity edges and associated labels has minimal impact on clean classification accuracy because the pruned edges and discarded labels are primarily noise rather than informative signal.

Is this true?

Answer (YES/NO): NO